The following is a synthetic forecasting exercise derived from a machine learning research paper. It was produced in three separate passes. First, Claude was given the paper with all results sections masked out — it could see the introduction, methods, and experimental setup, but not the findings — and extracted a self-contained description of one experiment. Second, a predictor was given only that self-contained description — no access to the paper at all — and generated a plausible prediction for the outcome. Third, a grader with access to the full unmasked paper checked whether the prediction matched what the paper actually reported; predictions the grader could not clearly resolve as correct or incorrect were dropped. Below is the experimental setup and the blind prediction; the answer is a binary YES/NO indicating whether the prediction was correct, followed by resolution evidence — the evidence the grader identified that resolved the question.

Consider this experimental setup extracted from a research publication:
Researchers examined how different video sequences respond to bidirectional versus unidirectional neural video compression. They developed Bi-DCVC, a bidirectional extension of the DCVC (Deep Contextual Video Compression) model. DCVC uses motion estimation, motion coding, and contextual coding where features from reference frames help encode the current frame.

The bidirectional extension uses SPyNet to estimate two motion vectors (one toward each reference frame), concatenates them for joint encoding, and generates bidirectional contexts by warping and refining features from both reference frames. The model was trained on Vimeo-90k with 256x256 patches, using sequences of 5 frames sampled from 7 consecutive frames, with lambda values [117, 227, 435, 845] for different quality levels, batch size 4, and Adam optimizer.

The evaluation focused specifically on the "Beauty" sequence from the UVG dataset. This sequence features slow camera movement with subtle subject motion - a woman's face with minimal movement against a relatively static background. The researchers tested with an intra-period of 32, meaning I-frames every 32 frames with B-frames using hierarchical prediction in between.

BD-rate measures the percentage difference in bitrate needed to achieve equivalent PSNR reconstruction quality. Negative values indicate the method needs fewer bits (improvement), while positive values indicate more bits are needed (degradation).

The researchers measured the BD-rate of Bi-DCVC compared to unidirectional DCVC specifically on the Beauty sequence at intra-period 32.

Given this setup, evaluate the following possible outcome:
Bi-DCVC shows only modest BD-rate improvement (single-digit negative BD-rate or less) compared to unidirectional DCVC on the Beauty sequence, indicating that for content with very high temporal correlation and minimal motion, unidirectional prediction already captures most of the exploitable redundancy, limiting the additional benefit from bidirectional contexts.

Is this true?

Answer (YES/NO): NO